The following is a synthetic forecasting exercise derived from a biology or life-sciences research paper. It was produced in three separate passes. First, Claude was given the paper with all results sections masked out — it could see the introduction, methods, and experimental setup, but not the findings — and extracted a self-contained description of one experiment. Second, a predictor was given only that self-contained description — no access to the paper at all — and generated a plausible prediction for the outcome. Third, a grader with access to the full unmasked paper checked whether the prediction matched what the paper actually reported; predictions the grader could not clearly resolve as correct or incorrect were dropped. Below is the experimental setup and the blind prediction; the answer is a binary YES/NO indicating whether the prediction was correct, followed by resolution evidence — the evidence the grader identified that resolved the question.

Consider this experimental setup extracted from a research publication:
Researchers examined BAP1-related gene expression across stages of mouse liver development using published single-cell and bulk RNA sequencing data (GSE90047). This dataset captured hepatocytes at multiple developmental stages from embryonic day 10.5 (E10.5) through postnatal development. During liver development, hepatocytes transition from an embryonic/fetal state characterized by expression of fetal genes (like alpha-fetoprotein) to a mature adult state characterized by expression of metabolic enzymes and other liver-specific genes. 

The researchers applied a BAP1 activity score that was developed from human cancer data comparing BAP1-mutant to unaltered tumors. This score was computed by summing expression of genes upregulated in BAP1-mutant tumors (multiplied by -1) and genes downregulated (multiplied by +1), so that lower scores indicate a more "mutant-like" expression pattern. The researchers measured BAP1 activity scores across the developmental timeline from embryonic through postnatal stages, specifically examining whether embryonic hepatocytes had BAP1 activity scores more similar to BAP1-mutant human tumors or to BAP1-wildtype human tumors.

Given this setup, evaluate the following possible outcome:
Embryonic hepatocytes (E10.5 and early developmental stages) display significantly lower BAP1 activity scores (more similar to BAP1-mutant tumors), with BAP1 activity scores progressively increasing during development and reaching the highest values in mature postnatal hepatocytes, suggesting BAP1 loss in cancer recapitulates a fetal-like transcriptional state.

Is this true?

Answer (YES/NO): YES